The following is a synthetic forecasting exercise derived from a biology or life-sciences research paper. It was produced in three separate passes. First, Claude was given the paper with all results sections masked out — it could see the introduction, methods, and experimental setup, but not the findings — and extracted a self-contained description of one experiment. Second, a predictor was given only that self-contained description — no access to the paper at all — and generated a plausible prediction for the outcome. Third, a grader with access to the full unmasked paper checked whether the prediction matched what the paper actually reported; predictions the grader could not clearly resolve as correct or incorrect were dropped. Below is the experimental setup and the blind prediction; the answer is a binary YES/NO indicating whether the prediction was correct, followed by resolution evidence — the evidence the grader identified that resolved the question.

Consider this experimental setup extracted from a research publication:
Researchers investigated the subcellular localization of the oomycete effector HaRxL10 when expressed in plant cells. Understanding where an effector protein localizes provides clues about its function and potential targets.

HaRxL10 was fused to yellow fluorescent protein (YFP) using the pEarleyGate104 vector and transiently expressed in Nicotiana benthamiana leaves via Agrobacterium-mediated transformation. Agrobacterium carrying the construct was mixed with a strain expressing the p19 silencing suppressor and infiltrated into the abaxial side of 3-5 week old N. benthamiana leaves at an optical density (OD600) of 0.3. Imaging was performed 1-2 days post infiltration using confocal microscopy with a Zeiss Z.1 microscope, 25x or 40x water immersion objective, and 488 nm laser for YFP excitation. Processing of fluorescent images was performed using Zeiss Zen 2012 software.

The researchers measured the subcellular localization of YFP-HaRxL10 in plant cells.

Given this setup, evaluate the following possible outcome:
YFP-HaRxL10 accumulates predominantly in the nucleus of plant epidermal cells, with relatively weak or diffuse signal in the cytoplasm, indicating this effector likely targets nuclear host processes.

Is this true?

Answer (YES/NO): NO